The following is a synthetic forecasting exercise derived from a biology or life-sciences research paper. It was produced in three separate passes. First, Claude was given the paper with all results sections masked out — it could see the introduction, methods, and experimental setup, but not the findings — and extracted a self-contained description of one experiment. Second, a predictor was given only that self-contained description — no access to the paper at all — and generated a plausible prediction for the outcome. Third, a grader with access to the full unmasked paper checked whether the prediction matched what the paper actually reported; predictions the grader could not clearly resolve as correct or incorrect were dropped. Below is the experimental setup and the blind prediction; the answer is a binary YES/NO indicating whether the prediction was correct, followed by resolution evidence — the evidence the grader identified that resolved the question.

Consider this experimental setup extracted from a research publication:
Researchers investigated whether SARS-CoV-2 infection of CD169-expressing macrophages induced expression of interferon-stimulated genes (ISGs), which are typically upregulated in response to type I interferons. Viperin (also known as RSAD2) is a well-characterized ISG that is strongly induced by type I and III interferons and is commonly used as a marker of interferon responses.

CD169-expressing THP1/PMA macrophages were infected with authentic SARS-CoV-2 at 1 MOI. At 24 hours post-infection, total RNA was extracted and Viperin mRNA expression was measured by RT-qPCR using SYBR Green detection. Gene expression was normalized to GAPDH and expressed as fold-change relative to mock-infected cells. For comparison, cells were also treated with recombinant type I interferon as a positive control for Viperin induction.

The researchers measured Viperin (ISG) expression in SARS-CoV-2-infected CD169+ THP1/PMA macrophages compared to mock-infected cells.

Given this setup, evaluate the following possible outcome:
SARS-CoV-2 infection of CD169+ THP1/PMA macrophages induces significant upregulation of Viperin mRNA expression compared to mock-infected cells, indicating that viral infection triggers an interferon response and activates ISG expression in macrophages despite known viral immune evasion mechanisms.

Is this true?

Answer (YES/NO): NO